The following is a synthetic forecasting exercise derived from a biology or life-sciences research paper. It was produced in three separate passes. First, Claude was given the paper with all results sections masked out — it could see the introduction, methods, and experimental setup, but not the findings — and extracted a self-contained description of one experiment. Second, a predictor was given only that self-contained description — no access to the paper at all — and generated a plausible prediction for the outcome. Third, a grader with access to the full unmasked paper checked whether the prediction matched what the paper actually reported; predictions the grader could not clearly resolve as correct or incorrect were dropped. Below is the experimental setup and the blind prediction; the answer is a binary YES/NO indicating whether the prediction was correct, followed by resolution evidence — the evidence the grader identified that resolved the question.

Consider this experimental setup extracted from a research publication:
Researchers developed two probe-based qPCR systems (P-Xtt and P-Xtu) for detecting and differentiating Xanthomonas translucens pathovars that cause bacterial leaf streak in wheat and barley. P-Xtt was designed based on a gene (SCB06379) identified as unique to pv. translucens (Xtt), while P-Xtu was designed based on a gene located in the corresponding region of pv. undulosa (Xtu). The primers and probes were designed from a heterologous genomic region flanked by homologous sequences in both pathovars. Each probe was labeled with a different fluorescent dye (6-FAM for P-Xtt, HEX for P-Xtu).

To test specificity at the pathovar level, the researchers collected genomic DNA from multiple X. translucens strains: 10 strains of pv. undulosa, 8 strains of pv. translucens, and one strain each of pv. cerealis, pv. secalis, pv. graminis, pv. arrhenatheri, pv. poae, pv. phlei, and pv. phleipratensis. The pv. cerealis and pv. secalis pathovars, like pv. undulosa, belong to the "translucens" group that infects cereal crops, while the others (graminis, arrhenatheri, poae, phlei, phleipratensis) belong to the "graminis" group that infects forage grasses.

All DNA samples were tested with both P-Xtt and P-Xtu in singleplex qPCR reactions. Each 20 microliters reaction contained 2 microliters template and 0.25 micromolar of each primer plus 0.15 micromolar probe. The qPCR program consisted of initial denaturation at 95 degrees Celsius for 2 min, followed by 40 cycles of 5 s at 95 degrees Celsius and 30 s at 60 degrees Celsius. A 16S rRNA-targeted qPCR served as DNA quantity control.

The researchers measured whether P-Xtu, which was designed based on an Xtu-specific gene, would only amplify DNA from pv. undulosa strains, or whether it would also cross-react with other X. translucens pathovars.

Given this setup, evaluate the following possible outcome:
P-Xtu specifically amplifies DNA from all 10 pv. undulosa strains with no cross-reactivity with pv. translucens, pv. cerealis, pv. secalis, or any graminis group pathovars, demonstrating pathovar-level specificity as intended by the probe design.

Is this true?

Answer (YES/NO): NO